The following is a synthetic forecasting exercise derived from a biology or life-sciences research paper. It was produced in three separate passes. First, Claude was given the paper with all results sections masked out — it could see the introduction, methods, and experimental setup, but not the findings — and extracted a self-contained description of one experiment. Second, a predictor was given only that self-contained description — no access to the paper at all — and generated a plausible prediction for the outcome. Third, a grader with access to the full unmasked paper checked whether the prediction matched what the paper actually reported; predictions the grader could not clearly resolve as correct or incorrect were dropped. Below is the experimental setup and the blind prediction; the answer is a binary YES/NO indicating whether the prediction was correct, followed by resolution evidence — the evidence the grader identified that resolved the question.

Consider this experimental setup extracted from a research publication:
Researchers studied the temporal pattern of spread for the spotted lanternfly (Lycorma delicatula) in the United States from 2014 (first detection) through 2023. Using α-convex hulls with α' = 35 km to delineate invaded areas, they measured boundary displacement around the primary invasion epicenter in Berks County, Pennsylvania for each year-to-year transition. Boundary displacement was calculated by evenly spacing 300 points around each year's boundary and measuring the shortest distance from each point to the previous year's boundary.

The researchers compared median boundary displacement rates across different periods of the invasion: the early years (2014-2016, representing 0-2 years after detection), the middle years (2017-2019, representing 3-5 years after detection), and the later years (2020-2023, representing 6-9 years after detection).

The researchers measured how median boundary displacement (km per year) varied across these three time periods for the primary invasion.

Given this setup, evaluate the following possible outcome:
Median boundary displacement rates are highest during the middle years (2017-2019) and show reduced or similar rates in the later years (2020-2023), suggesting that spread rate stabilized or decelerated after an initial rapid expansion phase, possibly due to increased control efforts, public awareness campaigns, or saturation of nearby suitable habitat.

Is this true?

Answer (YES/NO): YES